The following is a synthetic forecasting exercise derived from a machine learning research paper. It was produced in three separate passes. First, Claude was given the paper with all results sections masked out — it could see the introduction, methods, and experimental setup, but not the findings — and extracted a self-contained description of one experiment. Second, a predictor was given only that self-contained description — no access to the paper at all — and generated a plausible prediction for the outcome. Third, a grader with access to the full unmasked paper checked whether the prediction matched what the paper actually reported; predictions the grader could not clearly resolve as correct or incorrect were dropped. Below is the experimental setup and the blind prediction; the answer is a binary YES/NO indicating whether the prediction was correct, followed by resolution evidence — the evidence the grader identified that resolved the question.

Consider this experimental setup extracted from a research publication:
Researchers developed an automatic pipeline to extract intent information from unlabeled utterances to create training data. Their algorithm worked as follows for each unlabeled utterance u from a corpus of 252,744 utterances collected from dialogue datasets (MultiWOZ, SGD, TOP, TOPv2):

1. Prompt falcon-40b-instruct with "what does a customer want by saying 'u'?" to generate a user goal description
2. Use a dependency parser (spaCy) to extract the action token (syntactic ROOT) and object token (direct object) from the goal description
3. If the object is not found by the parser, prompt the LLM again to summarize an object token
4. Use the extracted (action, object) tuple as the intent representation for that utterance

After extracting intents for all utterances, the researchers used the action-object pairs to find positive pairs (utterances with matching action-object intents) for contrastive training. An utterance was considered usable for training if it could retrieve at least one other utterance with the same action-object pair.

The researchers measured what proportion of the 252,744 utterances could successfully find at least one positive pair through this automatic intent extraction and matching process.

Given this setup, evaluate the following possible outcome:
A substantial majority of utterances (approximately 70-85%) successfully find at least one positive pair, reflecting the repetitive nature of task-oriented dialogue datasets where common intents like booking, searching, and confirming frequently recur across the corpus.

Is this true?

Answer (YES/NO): NO